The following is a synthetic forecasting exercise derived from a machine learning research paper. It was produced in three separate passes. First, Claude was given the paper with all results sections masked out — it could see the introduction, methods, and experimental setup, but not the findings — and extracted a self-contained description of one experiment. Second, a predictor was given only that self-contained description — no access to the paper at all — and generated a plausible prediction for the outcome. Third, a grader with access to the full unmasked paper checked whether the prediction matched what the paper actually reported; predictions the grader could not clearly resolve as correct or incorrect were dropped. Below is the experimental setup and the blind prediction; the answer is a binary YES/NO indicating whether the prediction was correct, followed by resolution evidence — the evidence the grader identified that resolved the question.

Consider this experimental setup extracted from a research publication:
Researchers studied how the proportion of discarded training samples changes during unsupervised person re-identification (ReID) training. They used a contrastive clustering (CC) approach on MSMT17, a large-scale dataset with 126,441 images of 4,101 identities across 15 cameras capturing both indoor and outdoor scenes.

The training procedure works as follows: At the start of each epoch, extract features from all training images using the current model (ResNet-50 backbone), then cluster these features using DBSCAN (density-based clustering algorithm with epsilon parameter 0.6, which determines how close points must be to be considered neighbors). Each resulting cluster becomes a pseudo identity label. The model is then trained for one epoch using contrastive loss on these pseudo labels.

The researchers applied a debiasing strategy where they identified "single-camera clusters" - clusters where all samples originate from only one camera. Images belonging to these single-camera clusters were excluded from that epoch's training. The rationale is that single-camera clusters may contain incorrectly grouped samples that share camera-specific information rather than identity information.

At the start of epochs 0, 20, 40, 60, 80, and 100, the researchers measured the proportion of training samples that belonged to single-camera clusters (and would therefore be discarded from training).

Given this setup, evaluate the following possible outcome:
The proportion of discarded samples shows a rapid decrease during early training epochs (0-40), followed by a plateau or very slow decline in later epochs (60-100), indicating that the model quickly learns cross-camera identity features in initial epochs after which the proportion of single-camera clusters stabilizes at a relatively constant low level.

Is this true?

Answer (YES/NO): YES